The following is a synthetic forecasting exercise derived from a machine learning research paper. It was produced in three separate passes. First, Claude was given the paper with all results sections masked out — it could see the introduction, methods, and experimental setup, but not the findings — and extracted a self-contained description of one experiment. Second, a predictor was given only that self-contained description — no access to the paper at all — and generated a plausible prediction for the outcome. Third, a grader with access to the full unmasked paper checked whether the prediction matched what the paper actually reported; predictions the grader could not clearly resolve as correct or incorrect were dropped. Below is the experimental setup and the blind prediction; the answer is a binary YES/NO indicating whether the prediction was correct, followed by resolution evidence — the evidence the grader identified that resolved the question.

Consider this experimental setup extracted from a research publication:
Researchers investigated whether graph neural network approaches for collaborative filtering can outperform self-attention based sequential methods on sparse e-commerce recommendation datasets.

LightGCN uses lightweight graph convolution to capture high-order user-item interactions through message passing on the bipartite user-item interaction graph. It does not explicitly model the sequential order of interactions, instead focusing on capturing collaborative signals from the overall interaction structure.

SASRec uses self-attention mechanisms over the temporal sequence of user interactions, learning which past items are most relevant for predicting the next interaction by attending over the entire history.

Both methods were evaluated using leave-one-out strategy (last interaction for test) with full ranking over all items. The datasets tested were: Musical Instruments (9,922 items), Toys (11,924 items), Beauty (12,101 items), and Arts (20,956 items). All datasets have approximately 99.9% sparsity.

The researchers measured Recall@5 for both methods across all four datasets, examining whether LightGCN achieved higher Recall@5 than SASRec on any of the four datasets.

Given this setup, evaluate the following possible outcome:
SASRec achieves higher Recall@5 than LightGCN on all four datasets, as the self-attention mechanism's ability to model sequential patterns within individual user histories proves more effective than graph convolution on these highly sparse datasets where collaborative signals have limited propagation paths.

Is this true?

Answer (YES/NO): YES